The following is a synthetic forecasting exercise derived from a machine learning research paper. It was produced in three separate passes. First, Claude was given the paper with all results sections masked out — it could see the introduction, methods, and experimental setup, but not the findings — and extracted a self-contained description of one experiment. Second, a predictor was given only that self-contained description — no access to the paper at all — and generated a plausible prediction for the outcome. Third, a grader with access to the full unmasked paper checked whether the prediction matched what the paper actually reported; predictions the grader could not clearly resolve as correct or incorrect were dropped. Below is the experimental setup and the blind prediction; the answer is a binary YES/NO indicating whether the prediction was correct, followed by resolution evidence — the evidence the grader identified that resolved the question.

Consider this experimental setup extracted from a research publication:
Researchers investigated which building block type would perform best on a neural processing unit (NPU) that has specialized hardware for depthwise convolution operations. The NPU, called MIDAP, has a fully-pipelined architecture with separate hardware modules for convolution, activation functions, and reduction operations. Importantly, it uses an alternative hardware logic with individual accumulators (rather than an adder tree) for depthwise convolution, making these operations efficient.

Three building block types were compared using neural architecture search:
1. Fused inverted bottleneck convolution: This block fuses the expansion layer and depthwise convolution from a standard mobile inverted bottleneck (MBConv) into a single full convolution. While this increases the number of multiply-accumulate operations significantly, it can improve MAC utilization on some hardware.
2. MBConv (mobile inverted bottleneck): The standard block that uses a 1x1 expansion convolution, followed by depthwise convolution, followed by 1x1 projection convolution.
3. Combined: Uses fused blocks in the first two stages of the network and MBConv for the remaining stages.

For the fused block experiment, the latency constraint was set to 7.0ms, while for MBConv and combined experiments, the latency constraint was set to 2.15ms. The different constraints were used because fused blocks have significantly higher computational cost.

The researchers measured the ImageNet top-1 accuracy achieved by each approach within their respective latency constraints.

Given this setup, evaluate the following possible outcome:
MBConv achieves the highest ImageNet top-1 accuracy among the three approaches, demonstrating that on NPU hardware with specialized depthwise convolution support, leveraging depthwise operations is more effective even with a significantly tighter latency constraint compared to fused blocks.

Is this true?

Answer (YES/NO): YES